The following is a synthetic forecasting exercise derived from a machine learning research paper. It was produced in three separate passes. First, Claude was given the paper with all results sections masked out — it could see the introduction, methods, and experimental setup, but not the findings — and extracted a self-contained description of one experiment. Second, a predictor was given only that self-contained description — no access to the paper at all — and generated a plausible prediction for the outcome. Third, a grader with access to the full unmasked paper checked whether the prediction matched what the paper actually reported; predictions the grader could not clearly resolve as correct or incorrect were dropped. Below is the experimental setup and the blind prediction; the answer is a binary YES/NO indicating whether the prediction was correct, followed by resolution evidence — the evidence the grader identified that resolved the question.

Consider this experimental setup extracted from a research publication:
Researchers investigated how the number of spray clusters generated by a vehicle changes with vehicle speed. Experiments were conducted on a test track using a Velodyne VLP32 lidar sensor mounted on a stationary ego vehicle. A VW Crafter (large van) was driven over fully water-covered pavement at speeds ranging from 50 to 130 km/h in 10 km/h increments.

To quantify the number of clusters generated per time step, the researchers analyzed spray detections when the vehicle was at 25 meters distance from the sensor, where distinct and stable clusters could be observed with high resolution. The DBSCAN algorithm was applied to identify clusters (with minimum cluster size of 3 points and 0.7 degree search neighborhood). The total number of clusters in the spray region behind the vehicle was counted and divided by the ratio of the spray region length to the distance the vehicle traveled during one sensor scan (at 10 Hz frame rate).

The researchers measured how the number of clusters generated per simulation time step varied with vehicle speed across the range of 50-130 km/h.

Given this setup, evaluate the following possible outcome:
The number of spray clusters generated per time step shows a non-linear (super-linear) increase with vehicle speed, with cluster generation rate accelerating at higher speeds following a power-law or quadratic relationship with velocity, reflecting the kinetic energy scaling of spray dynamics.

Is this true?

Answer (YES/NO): NO